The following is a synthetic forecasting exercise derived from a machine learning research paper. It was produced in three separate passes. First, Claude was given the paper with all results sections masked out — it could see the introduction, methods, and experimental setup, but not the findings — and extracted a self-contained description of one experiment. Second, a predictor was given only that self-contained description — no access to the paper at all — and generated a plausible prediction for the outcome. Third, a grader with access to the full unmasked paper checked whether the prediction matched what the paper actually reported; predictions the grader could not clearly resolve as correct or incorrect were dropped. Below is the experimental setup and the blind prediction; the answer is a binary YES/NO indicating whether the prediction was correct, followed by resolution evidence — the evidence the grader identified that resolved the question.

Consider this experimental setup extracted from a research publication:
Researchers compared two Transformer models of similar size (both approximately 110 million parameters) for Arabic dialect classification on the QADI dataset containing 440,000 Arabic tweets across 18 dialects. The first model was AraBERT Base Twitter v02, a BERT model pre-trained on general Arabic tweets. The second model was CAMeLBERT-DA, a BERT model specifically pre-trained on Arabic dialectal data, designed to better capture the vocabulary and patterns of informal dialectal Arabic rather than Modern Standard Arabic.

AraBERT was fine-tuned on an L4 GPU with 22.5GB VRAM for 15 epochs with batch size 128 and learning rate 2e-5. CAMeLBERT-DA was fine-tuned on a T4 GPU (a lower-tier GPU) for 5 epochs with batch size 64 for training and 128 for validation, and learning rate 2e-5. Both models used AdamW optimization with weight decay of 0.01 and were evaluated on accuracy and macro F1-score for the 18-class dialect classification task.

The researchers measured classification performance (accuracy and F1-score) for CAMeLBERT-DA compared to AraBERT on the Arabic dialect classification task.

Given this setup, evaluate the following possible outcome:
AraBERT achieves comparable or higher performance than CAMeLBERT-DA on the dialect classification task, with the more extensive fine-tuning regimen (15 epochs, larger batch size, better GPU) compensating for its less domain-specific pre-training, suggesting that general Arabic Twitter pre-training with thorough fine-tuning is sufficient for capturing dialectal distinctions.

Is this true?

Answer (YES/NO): YES